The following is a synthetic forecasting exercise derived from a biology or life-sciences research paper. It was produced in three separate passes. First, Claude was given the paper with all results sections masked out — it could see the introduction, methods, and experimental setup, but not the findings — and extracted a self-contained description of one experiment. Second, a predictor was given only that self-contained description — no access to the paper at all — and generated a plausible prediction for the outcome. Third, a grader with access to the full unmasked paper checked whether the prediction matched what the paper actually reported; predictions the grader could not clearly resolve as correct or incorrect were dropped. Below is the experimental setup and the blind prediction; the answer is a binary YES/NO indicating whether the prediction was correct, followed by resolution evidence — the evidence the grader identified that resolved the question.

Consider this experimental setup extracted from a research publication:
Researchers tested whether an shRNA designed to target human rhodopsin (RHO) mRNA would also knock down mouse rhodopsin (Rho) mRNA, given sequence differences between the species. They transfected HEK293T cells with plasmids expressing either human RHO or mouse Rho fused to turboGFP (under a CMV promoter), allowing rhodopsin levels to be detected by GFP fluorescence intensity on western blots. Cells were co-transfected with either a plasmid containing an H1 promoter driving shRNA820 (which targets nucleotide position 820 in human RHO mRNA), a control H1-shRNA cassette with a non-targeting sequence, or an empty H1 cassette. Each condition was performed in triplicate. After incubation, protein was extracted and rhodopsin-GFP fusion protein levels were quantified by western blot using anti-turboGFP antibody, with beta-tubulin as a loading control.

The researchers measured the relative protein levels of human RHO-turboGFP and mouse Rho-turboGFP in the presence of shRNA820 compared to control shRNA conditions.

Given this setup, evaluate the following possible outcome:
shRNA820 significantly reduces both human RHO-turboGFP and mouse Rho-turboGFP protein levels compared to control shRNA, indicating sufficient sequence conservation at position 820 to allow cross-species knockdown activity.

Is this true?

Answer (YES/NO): NO